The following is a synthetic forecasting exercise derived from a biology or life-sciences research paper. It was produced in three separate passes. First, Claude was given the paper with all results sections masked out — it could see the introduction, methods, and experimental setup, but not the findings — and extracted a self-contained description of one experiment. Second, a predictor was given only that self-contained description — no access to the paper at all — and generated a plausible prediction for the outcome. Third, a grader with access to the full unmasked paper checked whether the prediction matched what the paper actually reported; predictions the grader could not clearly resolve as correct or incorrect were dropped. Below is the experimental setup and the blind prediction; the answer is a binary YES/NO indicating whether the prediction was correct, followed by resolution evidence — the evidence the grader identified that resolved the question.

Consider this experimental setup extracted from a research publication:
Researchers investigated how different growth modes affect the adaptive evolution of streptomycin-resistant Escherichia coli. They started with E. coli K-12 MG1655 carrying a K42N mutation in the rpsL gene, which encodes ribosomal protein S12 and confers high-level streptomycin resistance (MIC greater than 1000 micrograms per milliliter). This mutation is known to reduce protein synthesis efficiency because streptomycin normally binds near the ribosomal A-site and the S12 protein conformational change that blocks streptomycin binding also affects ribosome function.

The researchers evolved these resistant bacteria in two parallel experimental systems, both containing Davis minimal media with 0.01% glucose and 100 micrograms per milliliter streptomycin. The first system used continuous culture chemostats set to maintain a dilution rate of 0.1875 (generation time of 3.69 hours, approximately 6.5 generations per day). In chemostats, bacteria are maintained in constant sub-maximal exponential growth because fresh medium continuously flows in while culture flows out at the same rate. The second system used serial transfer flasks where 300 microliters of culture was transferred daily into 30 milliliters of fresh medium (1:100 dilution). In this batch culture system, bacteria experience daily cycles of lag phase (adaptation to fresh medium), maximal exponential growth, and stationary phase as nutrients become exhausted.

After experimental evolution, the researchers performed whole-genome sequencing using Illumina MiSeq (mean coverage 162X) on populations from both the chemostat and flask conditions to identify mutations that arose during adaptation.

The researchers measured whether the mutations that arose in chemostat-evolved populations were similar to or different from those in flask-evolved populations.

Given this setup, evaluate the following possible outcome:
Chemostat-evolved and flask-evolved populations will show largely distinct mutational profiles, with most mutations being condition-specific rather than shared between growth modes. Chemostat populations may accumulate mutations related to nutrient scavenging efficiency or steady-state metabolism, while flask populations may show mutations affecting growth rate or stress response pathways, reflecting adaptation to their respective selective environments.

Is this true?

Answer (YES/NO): YES